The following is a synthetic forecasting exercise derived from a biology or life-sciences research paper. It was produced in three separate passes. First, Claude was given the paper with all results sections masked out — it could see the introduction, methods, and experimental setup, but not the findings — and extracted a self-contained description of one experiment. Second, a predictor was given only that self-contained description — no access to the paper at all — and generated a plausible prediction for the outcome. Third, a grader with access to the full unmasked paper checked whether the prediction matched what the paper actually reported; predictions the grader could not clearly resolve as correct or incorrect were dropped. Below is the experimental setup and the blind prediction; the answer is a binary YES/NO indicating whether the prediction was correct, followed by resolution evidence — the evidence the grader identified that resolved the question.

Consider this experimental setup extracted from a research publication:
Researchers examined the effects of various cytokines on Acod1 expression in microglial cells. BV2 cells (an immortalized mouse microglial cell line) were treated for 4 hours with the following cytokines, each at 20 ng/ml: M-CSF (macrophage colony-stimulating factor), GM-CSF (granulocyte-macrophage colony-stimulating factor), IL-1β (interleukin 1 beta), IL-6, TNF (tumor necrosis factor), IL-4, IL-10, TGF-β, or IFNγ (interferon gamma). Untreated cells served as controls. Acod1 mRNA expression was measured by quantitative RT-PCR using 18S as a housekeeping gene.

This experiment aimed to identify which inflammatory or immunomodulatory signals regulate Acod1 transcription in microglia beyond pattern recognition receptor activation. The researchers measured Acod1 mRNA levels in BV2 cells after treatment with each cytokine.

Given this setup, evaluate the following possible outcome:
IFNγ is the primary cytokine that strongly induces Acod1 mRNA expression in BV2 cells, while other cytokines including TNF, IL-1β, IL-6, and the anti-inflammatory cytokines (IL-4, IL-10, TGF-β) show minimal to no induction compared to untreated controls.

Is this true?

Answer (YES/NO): NO